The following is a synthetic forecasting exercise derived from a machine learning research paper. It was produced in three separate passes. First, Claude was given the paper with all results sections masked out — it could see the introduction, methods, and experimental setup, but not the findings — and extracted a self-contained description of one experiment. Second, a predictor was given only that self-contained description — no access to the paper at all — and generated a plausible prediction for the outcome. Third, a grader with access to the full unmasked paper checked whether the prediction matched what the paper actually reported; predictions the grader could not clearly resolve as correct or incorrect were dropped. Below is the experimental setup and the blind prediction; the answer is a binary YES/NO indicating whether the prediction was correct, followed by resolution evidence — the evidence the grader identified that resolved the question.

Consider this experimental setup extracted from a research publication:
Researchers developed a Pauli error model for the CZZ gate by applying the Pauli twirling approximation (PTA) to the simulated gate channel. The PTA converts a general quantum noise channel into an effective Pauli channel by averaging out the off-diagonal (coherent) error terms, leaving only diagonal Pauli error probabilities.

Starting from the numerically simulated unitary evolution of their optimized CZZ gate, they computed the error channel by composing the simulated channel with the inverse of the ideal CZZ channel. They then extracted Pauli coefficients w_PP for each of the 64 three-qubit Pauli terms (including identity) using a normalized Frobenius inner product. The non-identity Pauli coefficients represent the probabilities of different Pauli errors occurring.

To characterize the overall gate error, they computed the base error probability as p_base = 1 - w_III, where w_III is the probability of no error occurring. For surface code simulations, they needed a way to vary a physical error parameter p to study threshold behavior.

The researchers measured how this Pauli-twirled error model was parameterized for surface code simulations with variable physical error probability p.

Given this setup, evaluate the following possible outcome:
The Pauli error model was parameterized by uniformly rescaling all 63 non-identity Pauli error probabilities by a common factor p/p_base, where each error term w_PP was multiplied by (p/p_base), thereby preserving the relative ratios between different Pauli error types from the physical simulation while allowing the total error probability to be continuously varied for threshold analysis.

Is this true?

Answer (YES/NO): YES